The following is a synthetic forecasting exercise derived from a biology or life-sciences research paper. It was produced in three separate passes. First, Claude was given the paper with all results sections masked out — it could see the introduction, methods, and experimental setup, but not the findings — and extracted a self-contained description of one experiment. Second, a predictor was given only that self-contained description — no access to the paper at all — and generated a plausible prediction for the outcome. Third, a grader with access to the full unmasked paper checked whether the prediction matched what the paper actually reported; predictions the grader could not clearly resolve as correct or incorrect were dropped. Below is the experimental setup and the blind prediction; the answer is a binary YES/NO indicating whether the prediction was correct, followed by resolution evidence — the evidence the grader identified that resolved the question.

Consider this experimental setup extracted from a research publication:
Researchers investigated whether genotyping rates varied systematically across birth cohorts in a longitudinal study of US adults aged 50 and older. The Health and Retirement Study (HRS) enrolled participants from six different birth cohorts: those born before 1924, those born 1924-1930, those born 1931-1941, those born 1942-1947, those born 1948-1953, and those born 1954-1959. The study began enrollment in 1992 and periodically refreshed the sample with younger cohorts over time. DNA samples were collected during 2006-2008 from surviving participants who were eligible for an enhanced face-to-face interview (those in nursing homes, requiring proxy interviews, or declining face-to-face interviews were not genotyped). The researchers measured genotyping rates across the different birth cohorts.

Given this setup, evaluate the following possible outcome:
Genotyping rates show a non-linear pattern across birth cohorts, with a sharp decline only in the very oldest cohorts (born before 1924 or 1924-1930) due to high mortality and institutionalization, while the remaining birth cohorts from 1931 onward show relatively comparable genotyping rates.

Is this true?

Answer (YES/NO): NO